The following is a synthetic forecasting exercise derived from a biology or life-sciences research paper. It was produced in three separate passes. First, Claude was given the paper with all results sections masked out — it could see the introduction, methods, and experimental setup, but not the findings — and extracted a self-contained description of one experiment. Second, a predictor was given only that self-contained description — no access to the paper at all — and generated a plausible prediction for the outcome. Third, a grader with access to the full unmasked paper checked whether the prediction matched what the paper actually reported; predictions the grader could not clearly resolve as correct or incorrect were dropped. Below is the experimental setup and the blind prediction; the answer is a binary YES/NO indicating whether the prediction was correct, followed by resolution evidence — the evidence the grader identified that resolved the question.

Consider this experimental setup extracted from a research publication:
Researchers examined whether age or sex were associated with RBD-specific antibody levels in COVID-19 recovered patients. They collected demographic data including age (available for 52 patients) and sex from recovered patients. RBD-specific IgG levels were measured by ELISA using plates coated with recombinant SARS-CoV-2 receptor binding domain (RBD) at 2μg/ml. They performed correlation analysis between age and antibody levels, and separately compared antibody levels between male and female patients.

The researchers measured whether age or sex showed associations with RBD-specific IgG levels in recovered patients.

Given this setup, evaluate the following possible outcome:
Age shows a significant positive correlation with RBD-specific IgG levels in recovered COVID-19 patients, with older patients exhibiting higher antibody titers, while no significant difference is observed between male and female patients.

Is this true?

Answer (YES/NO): NO